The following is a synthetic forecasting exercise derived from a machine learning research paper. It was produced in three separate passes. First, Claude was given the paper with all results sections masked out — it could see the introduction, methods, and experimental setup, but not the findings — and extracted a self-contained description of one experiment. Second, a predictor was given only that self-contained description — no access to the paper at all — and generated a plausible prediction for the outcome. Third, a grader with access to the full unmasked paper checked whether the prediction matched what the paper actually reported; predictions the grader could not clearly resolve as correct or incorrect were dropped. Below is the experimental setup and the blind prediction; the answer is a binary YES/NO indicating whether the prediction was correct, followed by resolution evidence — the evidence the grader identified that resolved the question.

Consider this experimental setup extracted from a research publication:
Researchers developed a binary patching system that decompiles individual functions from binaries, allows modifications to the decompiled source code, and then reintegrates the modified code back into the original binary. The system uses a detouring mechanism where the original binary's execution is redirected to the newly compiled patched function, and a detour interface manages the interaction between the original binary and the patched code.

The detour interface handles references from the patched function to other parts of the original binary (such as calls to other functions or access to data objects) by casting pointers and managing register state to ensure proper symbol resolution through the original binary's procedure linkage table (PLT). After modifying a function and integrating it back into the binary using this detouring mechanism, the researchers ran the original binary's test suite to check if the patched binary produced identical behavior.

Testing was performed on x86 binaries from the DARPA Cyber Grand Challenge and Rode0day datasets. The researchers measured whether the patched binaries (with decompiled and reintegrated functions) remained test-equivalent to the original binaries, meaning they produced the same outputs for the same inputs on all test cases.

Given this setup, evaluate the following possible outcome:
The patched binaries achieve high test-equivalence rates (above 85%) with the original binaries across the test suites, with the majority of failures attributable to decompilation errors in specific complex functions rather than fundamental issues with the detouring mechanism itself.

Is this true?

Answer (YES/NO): YES